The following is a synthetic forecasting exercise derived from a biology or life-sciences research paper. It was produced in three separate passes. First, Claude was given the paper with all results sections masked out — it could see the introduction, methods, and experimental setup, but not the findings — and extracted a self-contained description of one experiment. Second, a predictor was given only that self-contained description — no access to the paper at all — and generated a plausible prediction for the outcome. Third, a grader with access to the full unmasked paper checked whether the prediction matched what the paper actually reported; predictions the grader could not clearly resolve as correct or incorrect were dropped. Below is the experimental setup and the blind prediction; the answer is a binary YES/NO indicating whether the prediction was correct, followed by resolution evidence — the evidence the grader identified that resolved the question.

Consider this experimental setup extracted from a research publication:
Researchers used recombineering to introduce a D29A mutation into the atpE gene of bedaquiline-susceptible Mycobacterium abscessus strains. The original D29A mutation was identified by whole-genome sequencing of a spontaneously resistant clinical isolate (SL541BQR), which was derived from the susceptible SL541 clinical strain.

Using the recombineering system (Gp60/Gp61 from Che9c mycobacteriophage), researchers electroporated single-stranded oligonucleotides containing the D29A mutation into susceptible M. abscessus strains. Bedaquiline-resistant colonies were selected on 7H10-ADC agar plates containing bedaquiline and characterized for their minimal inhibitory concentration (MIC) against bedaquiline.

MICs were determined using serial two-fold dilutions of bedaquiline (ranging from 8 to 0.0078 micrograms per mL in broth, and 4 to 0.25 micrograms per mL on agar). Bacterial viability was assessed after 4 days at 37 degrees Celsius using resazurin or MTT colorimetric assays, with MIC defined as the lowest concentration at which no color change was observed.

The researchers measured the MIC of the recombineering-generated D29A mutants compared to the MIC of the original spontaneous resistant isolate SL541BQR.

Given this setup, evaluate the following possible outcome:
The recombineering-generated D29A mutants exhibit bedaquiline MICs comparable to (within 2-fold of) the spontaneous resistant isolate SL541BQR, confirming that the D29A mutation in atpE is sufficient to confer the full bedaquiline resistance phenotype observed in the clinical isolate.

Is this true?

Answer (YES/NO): YES